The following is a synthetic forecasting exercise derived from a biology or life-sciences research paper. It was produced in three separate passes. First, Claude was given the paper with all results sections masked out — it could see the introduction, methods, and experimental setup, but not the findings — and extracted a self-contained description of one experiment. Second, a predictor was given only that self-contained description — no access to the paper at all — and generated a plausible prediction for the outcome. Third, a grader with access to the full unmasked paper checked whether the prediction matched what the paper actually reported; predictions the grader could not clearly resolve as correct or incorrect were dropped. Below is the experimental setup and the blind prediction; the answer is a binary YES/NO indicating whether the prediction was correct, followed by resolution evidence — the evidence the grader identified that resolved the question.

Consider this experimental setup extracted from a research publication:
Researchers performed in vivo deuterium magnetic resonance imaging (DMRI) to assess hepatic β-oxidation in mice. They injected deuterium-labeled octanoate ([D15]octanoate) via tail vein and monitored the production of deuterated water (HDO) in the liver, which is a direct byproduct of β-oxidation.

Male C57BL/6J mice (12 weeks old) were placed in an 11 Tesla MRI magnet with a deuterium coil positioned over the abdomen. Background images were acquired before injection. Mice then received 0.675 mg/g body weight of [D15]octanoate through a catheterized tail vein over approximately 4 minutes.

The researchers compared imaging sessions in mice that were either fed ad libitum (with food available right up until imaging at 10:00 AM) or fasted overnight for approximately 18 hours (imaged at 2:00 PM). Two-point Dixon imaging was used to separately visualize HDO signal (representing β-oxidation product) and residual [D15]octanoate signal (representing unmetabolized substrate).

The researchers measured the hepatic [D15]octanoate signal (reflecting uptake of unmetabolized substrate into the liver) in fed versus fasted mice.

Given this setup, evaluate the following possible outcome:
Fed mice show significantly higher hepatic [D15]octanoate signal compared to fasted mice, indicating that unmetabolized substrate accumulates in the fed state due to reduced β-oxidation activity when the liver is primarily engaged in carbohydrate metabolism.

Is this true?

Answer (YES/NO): NO